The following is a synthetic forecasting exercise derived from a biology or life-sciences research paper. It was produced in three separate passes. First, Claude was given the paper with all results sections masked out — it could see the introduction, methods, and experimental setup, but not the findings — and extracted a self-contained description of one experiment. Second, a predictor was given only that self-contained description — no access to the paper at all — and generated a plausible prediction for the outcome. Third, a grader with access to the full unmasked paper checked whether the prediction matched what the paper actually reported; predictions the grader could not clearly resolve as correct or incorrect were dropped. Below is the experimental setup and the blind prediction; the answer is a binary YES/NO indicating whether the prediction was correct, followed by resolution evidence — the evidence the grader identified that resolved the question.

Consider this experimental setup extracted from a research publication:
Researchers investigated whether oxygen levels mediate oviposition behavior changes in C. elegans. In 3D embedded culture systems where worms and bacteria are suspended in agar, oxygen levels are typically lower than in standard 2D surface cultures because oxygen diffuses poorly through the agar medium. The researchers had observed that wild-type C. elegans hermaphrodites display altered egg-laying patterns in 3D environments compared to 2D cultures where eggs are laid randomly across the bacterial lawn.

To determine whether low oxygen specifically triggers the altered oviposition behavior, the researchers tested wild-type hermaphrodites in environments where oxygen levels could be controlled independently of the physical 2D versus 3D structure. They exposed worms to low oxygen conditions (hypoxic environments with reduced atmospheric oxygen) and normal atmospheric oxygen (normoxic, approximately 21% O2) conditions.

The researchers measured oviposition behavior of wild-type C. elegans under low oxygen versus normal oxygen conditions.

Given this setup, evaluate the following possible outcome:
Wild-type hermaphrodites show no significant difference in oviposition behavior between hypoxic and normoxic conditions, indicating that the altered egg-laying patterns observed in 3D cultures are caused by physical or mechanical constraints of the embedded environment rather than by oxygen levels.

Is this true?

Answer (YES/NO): NO